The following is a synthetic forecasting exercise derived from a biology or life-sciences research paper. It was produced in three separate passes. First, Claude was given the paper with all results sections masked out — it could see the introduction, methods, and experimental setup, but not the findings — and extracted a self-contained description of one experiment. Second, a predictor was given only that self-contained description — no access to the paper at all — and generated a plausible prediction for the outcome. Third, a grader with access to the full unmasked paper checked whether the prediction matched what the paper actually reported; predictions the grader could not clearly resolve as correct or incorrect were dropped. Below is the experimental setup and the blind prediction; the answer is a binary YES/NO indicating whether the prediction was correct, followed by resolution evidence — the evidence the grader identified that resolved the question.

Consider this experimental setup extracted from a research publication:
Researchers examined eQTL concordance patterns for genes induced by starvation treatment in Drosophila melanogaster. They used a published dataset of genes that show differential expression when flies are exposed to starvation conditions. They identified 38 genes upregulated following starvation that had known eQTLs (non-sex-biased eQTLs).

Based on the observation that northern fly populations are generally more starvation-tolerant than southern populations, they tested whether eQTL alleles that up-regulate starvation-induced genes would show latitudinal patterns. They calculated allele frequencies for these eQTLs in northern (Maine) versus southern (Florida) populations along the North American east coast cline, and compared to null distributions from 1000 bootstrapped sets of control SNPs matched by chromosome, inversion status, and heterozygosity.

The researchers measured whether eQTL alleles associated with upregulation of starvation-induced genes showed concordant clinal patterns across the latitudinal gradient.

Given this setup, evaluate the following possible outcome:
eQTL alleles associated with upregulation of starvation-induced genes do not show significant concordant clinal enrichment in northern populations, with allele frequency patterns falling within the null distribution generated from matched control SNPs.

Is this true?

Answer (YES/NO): NO